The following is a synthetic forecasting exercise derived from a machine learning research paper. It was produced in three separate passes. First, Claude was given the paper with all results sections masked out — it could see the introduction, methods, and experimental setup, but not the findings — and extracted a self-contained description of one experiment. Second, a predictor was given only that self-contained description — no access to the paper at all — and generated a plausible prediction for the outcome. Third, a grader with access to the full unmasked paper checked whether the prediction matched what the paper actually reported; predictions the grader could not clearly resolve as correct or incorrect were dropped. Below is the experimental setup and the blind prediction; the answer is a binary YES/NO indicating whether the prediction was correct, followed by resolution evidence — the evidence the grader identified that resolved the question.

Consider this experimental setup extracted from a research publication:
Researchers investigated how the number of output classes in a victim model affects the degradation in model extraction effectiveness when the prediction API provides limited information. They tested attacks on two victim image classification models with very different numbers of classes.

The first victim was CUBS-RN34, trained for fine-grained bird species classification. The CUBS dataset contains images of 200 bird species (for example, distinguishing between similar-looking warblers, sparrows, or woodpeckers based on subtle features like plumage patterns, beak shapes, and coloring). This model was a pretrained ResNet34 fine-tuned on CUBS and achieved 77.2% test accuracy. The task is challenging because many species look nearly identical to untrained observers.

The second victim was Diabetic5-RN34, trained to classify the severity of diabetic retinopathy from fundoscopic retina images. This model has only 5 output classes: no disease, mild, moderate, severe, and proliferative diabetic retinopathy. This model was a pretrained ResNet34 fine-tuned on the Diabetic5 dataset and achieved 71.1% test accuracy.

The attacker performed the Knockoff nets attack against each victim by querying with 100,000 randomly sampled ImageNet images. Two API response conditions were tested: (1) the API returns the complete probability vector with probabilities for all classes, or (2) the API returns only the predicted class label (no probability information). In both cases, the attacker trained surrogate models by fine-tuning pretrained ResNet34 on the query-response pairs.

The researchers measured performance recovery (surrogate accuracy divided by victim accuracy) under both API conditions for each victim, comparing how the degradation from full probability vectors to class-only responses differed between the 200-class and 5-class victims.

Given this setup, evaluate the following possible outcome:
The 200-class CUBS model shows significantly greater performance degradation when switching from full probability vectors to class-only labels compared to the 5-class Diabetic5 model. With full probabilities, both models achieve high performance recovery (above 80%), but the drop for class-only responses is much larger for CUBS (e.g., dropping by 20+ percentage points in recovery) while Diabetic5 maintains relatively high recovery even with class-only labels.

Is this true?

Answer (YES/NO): NO